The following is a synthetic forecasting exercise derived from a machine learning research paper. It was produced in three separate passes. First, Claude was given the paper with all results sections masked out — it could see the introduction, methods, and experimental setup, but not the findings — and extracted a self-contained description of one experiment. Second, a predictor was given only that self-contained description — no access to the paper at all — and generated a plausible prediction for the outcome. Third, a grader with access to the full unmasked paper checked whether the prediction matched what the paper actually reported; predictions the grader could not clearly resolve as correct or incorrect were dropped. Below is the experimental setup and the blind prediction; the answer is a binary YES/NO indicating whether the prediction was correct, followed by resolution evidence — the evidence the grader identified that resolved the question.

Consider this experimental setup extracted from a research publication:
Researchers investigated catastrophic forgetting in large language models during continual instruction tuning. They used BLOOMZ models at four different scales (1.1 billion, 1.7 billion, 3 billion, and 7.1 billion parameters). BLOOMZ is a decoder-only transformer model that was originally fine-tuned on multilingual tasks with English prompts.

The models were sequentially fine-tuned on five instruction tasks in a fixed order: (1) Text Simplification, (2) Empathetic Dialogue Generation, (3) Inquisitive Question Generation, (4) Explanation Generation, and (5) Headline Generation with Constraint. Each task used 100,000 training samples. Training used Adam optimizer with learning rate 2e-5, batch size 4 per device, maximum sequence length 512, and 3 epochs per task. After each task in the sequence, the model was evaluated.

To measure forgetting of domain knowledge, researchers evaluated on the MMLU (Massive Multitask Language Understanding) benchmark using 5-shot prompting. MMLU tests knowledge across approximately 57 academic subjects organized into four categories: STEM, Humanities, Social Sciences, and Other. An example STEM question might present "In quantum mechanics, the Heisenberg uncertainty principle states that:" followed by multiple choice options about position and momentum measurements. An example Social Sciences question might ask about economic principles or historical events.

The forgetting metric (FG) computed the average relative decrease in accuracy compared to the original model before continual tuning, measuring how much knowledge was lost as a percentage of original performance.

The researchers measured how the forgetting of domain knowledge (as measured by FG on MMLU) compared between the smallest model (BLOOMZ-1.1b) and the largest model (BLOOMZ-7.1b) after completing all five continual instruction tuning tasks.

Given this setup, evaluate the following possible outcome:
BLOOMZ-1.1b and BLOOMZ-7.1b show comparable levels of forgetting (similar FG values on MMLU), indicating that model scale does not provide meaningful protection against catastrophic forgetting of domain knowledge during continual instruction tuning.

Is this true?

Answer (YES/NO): NO